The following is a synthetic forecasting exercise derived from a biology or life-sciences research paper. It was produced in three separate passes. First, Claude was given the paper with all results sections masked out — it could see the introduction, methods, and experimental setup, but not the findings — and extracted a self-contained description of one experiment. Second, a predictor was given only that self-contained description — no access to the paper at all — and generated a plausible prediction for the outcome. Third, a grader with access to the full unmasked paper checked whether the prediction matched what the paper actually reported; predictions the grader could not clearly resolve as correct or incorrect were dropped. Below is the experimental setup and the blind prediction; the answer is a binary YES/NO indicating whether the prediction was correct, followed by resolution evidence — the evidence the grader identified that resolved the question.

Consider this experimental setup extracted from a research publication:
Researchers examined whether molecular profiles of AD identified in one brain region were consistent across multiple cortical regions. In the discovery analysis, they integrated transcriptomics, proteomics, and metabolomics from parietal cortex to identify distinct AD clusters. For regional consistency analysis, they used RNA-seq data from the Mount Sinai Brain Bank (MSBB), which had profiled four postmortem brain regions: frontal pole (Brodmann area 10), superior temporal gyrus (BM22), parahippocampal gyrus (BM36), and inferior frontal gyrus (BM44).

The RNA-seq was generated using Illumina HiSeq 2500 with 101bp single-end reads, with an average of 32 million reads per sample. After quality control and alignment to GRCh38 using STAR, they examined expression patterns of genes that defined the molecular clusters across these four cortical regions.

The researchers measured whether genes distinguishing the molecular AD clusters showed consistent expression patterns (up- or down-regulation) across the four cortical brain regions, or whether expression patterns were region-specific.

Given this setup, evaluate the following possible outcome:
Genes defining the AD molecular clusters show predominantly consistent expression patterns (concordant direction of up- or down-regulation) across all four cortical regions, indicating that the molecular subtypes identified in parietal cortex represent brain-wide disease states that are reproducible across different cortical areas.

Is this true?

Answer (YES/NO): YES